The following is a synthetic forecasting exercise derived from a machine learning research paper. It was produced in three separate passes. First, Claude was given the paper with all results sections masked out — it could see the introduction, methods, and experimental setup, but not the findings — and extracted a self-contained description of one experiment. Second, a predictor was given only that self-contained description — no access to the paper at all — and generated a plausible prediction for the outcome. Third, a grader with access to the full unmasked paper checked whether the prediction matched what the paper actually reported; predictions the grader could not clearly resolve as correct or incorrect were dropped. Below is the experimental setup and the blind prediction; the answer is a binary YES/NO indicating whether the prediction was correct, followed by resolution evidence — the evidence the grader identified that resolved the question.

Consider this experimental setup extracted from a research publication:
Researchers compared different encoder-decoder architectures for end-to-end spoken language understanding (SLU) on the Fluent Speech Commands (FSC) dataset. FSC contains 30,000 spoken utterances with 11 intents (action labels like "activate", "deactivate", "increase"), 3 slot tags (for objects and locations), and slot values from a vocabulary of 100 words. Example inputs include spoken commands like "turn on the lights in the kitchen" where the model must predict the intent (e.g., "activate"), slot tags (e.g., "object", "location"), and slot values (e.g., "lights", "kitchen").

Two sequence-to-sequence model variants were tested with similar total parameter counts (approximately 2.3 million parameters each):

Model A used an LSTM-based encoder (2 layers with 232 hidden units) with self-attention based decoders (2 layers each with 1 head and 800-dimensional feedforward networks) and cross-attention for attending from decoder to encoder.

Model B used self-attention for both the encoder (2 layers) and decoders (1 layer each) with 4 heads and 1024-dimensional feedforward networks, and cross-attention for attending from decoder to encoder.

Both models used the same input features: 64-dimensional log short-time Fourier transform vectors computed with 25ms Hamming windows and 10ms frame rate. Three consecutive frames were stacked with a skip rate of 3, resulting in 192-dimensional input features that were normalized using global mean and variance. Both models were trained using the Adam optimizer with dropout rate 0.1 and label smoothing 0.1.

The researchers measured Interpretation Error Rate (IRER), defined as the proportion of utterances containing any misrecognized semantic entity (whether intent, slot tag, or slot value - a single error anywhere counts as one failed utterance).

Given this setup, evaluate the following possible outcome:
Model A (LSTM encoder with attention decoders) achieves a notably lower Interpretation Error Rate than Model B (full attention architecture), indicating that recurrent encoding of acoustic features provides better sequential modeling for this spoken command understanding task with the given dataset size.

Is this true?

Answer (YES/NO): YES